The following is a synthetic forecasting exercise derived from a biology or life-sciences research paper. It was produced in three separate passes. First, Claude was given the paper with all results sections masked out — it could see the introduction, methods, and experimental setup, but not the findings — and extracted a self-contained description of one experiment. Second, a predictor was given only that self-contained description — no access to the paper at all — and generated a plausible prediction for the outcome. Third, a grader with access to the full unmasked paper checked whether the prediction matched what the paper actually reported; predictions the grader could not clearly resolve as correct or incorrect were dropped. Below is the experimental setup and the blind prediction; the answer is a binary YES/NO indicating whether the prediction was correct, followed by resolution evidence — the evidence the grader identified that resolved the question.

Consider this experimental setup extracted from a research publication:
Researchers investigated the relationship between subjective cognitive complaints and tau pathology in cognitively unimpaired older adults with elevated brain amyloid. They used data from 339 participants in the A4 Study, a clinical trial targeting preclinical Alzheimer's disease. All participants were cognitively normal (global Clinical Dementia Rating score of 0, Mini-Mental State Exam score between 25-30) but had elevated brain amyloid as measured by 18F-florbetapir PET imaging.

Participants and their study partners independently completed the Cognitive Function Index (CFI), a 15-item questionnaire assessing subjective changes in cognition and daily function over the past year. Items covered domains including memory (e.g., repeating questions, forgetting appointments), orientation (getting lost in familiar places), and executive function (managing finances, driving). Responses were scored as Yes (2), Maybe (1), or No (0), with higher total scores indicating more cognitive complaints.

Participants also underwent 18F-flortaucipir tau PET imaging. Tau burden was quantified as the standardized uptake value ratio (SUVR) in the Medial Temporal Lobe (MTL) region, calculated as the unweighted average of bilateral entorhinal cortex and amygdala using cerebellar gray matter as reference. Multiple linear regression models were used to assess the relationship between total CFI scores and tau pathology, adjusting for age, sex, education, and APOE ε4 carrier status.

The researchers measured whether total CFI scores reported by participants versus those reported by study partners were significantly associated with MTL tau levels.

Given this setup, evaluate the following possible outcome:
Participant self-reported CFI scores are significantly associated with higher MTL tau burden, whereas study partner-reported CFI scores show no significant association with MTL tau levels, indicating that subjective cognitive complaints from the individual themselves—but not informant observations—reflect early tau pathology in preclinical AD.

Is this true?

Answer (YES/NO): YES